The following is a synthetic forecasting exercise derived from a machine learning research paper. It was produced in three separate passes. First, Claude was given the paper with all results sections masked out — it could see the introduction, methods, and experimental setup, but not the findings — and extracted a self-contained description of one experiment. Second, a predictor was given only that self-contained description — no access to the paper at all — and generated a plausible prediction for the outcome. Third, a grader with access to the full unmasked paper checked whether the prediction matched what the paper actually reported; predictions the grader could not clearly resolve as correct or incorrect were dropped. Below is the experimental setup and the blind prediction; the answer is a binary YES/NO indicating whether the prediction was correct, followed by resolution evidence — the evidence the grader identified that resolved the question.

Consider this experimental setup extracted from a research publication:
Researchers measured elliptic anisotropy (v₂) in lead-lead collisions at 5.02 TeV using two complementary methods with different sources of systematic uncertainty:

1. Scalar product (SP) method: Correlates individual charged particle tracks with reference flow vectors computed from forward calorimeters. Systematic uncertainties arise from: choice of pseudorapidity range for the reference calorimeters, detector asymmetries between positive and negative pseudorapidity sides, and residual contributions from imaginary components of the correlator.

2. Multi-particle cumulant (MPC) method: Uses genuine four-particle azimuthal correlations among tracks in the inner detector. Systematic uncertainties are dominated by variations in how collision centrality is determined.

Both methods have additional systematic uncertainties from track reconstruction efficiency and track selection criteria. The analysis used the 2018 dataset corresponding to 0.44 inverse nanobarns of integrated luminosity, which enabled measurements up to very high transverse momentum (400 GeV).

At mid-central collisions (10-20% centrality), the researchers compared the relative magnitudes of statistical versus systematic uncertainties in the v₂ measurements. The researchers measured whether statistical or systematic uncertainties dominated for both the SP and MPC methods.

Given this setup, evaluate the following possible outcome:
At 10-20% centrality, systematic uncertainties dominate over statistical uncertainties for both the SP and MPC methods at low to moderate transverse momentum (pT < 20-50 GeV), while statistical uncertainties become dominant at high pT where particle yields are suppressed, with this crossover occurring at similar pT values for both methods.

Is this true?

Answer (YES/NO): NO